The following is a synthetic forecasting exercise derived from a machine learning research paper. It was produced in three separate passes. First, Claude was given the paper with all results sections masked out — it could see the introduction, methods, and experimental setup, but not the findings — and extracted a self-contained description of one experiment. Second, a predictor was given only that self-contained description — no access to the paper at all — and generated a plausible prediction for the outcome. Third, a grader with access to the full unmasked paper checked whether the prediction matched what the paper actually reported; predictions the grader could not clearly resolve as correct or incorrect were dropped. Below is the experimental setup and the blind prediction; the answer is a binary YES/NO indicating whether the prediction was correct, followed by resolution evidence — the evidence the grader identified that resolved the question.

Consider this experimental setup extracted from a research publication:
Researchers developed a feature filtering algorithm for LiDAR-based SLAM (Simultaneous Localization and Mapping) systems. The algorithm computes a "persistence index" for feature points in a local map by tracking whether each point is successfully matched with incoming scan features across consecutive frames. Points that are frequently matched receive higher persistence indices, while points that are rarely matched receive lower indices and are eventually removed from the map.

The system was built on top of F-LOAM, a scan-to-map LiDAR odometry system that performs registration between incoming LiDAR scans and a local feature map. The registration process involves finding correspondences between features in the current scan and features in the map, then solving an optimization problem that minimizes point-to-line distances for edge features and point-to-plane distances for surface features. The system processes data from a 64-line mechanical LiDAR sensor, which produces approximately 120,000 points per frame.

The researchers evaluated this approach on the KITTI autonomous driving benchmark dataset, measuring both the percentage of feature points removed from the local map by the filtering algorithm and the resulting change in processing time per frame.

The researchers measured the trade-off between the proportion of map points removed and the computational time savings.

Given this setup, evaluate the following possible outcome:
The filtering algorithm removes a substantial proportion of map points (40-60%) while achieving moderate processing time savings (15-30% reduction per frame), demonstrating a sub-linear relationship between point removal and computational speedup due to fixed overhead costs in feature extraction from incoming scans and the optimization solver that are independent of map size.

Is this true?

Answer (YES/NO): YES